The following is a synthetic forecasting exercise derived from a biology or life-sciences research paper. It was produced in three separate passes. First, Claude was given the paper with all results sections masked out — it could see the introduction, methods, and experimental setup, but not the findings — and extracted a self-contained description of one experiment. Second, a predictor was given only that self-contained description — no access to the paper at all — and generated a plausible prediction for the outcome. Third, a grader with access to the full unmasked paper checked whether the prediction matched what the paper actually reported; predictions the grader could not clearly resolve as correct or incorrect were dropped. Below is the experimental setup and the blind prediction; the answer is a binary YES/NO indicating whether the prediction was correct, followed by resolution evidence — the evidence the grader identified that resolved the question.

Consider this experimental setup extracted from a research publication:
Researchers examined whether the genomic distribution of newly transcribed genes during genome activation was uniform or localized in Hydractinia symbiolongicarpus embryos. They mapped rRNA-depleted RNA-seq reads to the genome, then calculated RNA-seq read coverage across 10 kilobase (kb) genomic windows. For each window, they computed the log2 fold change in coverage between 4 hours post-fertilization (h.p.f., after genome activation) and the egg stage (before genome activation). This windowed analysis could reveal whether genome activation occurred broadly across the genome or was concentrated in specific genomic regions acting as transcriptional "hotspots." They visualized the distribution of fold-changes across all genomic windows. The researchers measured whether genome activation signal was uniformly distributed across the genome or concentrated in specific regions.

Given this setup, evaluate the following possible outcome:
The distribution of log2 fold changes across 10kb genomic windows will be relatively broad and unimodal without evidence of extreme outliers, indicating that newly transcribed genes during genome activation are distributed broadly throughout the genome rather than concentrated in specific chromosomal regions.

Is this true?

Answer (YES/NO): NO